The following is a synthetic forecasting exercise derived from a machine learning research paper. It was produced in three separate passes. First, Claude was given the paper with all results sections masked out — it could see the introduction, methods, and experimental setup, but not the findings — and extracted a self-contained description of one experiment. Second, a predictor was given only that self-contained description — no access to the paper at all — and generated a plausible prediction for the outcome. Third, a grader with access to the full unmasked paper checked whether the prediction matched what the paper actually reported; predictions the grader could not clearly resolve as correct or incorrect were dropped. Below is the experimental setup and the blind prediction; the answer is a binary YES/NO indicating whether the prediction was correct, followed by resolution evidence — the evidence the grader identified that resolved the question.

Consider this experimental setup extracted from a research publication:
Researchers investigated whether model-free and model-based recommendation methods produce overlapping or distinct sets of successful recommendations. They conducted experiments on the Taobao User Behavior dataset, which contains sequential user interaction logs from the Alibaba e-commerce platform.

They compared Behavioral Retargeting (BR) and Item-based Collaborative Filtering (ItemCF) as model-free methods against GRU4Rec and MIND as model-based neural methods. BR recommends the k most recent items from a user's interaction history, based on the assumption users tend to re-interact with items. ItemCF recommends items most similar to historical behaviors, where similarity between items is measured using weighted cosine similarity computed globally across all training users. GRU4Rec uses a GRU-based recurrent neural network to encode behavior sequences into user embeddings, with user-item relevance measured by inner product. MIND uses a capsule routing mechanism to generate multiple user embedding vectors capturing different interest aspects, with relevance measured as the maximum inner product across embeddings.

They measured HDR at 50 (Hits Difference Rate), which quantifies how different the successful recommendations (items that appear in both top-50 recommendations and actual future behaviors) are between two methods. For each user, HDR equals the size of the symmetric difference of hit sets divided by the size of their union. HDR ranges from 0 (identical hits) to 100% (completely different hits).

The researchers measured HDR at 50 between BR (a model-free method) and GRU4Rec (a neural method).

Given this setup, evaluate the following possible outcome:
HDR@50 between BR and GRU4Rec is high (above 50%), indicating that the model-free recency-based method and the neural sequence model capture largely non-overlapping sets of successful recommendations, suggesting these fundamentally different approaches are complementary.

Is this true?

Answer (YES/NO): YES